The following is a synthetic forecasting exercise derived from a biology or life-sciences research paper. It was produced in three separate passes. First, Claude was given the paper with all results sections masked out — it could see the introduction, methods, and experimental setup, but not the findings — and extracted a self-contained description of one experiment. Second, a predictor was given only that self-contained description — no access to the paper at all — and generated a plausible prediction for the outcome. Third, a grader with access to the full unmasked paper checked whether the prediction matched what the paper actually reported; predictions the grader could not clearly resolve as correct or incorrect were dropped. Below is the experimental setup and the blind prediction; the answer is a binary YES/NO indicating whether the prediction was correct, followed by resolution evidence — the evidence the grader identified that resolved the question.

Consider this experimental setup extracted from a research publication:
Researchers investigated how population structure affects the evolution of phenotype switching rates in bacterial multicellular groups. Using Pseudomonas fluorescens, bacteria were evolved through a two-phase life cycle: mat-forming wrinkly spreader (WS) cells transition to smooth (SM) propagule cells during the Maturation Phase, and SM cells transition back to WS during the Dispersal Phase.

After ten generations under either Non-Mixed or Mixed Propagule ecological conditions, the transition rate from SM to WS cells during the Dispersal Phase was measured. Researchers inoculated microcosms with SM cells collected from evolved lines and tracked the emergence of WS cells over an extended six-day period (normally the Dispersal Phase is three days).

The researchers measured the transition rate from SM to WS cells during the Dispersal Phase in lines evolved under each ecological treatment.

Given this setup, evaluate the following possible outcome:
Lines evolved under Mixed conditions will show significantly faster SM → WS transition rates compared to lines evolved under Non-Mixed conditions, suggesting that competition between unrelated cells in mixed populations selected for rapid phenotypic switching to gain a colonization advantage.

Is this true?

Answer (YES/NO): NO